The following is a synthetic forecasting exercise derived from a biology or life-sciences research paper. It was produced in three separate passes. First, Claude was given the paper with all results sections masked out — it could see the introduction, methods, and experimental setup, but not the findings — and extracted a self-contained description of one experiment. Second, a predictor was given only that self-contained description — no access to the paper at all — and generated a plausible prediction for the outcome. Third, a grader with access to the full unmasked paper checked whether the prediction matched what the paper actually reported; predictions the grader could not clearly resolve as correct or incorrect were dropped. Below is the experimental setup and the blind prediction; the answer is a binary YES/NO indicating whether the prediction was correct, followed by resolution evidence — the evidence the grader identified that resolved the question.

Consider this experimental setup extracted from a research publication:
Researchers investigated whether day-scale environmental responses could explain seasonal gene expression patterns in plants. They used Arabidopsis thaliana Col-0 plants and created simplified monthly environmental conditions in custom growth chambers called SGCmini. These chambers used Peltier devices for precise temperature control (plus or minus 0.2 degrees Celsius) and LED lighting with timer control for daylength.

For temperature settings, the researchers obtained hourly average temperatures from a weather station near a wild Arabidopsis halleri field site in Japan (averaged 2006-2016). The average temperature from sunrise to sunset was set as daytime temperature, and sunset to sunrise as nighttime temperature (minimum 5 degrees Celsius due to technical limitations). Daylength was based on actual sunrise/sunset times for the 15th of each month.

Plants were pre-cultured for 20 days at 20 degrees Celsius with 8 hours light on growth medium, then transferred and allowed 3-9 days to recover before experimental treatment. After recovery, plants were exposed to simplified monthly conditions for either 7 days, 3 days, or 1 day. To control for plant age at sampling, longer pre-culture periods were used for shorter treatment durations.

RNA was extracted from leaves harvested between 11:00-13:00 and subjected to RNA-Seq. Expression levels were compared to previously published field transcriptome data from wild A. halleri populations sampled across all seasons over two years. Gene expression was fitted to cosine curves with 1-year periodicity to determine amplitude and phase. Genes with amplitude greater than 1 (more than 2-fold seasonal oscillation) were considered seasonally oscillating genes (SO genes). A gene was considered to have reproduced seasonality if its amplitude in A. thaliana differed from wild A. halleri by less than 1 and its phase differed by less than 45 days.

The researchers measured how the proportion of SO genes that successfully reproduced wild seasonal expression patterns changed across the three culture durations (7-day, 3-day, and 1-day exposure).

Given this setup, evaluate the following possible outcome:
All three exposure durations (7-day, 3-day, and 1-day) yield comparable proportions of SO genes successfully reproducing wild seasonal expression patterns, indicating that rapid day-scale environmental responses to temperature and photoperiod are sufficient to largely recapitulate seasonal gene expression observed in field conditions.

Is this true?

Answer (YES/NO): NO